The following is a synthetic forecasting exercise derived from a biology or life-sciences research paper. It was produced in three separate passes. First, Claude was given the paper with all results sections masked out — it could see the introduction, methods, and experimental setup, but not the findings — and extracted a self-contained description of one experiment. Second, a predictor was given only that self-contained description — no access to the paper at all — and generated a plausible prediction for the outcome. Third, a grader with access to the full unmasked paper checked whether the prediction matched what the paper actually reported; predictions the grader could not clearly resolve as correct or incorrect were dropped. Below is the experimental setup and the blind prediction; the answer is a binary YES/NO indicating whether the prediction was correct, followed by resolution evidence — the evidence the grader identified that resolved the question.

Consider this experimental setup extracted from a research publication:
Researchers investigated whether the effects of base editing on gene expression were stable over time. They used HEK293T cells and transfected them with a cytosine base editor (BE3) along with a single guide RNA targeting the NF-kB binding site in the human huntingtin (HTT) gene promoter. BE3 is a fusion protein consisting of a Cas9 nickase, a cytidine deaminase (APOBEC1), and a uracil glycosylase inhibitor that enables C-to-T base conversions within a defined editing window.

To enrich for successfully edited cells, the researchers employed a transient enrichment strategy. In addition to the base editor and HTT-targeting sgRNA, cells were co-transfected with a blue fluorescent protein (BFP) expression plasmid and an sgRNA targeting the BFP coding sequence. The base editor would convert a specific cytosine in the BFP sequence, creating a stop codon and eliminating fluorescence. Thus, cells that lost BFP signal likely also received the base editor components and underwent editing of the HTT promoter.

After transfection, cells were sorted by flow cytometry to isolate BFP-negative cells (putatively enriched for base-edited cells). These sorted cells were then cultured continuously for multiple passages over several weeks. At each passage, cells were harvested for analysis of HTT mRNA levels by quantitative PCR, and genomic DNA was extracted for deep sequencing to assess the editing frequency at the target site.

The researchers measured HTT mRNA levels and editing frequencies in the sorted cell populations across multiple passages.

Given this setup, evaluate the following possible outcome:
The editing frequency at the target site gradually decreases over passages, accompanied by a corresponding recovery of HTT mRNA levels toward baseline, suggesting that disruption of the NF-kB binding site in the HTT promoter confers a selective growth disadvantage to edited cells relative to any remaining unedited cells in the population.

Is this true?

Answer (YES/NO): NO